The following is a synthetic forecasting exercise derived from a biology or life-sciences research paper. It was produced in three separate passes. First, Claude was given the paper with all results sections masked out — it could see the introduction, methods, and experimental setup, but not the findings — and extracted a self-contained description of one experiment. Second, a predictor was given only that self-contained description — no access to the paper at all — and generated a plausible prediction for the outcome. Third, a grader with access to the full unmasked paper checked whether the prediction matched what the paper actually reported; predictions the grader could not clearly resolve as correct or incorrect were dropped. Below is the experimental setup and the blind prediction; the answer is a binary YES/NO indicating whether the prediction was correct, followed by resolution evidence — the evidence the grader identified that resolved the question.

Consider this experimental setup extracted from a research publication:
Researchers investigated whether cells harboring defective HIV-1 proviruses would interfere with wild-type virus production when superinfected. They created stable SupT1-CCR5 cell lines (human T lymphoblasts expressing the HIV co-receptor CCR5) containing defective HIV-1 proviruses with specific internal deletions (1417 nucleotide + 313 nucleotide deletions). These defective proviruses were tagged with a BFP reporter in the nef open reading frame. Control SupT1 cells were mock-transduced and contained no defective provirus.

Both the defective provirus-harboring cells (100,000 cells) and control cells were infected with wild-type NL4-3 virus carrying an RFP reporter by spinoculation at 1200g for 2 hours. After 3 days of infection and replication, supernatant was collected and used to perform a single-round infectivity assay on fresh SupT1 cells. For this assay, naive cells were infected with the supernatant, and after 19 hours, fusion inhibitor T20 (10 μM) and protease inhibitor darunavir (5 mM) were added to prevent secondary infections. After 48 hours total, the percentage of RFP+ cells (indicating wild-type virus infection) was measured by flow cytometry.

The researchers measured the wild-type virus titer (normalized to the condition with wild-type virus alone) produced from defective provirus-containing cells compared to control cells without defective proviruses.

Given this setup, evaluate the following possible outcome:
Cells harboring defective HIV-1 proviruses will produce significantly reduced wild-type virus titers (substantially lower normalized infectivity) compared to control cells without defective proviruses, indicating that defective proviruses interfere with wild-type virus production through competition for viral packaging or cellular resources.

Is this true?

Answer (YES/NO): YES